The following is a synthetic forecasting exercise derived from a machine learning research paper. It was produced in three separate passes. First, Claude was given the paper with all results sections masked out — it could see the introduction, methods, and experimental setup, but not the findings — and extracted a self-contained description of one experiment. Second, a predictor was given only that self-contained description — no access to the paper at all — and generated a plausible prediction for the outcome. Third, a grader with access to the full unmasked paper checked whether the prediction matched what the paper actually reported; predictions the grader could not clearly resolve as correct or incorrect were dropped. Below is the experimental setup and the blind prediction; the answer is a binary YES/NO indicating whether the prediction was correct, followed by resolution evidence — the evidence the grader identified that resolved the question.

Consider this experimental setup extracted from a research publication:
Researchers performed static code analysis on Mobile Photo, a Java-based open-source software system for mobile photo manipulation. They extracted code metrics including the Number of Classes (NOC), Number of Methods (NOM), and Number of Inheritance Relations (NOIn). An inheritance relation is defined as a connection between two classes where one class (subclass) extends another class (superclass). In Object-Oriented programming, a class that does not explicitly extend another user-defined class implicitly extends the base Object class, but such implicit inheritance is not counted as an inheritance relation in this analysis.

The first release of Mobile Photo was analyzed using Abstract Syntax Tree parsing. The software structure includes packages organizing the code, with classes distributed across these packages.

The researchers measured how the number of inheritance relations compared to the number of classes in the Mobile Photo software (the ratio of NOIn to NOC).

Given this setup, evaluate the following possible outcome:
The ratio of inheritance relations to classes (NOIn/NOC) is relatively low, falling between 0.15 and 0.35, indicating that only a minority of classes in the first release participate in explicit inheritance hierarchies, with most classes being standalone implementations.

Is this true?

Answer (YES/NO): NO